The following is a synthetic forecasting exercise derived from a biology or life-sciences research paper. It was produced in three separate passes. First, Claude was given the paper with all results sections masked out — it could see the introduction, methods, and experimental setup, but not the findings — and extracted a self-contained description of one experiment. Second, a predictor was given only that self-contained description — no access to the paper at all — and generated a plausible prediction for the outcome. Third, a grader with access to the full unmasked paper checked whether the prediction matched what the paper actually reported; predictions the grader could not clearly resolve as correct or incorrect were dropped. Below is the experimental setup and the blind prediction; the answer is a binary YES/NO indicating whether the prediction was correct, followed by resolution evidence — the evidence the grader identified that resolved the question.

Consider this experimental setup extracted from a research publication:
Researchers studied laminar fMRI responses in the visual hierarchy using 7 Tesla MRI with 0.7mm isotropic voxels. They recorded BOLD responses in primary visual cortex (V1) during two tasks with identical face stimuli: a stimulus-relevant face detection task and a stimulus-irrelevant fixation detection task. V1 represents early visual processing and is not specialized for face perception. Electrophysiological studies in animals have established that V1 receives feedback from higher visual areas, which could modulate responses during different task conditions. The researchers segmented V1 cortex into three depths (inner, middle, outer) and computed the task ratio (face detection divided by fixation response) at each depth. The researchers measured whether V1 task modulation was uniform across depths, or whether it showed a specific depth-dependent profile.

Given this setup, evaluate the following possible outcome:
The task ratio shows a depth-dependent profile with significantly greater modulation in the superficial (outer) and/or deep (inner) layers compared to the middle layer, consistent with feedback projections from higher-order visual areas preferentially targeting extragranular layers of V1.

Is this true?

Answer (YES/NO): NO